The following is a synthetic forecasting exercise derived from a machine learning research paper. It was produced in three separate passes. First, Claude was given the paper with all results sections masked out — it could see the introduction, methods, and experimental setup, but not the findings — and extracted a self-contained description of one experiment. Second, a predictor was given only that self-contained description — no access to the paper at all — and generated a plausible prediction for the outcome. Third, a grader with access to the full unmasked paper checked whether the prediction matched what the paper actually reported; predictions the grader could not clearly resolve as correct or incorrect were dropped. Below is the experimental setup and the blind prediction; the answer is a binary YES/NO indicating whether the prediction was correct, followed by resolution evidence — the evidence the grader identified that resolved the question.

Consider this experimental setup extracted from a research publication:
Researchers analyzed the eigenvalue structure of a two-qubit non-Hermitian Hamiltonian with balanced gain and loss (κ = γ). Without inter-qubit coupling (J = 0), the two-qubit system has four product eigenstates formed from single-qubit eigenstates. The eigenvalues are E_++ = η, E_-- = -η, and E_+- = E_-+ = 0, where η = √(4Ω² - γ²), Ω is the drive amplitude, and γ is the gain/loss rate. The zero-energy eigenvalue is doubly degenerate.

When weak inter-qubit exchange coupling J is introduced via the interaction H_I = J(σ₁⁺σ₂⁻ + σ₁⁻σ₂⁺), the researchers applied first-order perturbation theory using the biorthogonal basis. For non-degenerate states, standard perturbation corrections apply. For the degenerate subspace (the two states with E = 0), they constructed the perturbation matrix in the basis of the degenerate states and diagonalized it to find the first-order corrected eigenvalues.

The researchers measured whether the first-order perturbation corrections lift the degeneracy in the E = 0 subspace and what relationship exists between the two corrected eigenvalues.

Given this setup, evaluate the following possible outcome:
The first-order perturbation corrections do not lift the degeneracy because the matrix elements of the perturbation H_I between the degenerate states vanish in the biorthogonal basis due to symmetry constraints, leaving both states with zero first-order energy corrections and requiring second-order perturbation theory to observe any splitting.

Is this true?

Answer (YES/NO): NO